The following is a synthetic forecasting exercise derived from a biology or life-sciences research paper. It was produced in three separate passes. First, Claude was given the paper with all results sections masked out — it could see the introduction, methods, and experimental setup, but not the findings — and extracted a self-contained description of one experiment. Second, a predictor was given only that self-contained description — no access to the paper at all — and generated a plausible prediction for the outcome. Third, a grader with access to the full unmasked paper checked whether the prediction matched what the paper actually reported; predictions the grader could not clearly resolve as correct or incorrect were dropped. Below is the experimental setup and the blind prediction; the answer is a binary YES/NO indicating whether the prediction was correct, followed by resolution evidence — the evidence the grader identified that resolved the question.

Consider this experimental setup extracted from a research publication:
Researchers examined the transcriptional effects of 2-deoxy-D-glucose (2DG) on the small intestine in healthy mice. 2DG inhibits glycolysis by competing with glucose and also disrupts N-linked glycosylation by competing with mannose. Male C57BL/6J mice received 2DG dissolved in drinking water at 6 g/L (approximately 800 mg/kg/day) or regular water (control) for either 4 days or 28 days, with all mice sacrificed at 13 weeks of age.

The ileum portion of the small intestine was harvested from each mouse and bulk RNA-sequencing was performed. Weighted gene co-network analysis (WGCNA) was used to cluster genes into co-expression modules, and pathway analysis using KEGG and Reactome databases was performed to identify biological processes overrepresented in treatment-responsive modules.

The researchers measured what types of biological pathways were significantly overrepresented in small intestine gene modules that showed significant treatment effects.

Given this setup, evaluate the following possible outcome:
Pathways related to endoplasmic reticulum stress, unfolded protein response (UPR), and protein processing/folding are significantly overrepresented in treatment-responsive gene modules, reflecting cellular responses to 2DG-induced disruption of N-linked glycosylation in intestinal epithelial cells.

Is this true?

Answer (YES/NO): NO